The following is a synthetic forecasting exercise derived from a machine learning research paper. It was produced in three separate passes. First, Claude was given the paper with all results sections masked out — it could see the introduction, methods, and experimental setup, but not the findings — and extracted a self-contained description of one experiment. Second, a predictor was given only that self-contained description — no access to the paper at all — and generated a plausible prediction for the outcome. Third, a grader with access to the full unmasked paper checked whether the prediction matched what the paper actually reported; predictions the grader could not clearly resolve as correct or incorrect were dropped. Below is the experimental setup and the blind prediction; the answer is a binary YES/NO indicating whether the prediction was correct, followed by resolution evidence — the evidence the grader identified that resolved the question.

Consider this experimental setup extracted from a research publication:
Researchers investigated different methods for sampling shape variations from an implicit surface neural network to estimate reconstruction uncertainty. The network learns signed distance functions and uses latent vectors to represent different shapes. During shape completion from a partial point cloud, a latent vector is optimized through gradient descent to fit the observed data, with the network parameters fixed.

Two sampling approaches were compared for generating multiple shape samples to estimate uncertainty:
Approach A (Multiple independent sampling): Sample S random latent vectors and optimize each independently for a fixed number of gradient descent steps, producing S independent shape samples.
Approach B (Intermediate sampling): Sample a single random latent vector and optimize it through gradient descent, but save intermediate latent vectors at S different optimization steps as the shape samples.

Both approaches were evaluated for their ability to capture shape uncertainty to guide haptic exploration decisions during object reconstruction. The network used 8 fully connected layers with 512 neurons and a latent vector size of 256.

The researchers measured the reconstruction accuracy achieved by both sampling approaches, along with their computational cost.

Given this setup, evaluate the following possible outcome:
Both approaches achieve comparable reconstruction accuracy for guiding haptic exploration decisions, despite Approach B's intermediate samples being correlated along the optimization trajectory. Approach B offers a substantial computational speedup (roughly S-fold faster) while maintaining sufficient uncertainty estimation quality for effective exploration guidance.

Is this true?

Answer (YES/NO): YES